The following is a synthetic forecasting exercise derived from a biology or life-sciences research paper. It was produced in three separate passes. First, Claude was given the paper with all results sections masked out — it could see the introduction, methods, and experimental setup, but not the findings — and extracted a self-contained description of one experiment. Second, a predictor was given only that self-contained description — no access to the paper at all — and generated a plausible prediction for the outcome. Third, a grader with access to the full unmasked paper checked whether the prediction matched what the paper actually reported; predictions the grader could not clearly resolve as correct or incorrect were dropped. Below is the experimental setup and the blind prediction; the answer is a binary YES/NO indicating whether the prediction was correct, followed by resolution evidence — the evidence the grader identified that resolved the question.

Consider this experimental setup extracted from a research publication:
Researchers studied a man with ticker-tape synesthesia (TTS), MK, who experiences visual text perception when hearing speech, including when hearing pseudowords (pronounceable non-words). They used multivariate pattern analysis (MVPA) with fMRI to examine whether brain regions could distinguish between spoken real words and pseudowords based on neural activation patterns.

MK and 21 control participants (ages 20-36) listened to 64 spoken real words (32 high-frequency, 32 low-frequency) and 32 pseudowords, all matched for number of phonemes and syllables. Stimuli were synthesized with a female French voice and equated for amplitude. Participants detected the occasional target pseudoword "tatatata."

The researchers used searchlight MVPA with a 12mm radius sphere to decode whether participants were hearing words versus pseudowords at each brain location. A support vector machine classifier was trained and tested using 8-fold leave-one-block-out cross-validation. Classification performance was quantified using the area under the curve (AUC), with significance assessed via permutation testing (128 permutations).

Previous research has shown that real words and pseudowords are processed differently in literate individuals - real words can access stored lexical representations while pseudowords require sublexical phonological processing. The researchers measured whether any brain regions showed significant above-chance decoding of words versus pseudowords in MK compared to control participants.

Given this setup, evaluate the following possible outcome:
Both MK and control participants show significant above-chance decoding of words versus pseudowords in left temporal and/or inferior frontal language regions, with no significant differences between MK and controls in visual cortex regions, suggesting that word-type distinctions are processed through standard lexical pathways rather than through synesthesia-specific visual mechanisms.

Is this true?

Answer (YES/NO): YES